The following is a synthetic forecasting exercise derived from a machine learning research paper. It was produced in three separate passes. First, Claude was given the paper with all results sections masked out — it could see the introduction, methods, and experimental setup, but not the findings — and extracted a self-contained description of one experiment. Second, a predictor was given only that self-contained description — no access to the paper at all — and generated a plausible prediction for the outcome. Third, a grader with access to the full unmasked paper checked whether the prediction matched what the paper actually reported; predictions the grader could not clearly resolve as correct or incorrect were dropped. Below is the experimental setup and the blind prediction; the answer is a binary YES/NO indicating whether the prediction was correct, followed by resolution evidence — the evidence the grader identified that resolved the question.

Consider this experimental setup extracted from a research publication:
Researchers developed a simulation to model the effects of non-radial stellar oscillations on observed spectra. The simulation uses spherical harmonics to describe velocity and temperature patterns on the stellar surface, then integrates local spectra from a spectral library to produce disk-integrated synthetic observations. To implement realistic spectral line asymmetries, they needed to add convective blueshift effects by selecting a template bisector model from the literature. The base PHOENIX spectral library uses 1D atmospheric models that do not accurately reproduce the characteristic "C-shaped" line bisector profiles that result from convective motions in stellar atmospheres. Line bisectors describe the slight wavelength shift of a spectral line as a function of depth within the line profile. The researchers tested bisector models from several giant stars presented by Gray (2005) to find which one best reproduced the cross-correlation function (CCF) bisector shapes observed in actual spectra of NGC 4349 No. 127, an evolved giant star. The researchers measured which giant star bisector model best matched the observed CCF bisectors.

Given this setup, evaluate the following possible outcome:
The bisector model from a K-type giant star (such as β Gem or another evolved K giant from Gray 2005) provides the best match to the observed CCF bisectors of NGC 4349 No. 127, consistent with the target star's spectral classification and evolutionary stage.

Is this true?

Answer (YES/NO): NO